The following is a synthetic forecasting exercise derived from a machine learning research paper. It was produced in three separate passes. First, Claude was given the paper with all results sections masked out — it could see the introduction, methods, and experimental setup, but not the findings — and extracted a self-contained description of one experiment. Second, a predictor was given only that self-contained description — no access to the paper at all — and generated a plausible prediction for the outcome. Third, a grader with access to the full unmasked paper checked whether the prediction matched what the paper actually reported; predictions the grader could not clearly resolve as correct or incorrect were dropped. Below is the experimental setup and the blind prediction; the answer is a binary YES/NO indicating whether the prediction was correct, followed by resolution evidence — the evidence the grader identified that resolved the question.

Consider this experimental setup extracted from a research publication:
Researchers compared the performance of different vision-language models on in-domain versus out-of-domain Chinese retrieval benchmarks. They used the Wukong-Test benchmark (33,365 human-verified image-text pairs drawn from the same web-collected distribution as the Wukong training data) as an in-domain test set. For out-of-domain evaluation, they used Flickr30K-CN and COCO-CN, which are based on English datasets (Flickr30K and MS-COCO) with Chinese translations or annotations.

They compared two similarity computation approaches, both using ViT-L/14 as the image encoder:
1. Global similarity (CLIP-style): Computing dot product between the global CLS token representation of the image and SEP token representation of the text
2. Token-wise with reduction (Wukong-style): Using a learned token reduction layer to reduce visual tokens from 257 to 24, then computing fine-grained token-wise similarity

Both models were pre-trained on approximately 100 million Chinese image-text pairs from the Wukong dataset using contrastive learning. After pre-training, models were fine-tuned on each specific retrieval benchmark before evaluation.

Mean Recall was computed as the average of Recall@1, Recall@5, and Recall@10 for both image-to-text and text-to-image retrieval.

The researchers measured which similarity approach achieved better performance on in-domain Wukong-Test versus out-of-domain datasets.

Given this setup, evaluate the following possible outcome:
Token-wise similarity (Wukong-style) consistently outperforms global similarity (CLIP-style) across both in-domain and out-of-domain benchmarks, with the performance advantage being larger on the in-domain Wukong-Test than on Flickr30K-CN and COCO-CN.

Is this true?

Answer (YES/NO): NO